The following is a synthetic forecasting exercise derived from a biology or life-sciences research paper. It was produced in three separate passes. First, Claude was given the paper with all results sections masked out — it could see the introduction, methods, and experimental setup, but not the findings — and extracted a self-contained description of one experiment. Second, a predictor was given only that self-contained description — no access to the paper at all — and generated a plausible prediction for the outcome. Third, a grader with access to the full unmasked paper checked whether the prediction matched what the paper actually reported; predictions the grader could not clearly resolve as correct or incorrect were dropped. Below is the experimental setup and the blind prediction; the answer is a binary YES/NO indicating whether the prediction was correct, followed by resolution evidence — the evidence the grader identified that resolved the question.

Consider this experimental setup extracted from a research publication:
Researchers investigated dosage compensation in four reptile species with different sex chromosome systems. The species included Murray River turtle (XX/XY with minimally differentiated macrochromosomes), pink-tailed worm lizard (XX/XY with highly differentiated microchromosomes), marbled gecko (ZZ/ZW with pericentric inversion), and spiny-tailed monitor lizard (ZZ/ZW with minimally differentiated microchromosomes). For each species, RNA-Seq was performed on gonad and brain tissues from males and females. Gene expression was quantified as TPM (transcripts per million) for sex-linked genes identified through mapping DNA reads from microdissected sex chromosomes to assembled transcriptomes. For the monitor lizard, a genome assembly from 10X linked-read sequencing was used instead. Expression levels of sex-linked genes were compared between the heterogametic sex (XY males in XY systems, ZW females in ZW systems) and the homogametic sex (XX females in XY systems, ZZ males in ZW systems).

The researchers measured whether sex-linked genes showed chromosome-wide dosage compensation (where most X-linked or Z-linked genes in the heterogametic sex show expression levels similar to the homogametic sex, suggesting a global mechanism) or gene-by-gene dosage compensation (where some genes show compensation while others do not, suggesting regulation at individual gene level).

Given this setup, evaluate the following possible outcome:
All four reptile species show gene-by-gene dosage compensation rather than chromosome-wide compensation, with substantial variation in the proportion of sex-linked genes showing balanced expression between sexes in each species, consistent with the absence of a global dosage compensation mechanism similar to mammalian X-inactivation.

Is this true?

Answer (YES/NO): YES